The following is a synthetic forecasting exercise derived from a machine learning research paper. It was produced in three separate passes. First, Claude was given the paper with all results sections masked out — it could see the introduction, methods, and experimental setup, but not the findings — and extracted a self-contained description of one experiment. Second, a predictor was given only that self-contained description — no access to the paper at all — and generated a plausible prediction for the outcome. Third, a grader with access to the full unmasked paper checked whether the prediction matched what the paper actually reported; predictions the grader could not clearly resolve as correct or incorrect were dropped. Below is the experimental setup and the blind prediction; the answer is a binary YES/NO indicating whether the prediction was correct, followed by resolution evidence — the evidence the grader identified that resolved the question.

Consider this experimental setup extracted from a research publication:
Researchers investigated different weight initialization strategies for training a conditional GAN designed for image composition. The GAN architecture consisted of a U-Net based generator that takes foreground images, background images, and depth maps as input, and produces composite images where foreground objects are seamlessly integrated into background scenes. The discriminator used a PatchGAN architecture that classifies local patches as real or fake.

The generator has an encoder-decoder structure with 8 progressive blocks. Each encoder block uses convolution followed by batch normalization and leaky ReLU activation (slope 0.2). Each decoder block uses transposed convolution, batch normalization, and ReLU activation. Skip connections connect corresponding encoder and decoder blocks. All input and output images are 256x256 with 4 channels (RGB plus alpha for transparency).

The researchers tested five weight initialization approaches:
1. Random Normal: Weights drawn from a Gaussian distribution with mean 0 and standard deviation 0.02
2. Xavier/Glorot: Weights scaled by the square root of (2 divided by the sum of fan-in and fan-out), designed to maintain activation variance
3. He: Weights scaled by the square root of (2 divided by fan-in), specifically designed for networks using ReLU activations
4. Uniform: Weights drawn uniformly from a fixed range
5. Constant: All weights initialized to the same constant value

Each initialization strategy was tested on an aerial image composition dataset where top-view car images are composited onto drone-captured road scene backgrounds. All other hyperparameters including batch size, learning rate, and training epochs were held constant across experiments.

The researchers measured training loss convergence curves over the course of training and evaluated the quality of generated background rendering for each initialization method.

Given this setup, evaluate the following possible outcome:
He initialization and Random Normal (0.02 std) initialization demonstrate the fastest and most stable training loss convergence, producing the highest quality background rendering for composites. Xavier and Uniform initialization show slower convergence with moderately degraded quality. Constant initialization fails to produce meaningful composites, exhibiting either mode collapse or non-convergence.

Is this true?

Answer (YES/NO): NO